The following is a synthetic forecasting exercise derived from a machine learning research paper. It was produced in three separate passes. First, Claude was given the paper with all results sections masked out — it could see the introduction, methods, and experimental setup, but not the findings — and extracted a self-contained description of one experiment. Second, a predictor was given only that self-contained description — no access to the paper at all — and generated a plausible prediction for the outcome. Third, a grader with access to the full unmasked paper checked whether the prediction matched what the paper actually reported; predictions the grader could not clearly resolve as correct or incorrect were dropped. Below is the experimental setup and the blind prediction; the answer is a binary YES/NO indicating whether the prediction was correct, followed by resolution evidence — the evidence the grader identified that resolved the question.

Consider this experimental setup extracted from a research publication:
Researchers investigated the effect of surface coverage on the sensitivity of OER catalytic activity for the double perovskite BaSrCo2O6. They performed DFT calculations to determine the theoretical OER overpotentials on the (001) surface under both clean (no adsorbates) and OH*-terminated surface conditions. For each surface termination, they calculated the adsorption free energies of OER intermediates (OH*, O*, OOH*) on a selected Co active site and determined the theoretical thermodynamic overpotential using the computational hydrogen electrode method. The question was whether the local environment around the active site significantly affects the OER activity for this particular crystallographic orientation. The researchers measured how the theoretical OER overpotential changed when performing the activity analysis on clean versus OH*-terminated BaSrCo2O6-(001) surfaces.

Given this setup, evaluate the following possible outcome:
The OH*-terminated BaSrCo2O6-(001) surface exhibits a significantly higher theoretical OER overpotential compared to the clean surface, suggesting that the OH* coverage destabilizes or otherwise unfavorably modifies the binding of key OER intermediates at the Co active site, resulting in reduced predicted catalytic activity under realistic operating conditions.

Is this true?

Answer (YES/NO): NO